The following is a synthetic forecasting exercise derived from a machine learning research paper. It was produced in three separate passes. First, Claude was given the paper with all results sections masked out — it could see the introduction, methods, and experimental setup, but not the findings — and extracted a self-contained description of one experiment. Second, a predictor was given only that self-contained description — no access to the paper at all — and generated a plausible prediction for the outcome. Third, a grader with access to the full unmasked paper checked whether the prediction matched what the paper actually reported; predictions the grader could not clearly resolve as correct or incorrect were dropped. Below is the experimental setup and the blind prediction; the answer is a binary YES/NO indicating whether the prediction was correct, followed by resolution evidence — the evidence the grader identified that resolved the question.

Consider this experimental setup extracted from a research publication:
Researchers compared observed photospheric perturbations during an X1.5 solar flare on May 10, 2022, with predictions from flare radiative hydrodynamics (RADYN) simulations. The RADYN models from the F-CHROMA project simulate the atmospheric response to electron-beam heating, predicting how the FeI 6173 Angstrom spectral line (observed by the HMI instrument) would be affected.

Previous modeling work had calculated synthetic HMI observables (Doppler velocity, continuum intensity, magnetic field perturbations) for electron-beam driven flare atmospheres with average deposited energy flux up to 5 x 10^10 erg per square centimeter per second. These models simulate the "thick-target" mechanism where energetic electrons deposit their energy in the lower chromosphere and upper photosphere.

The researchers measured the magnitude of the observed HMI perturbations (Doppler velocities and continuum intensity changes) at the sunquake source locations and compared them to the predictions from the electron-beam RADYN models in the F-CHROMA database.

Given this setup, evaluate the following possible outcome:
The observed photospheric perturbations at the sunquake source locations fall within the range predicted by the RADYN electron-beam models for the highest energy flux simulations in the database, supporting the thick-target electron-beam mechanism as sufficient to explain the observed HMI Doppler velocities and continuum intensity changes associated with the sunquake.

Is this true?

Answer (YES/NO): NO